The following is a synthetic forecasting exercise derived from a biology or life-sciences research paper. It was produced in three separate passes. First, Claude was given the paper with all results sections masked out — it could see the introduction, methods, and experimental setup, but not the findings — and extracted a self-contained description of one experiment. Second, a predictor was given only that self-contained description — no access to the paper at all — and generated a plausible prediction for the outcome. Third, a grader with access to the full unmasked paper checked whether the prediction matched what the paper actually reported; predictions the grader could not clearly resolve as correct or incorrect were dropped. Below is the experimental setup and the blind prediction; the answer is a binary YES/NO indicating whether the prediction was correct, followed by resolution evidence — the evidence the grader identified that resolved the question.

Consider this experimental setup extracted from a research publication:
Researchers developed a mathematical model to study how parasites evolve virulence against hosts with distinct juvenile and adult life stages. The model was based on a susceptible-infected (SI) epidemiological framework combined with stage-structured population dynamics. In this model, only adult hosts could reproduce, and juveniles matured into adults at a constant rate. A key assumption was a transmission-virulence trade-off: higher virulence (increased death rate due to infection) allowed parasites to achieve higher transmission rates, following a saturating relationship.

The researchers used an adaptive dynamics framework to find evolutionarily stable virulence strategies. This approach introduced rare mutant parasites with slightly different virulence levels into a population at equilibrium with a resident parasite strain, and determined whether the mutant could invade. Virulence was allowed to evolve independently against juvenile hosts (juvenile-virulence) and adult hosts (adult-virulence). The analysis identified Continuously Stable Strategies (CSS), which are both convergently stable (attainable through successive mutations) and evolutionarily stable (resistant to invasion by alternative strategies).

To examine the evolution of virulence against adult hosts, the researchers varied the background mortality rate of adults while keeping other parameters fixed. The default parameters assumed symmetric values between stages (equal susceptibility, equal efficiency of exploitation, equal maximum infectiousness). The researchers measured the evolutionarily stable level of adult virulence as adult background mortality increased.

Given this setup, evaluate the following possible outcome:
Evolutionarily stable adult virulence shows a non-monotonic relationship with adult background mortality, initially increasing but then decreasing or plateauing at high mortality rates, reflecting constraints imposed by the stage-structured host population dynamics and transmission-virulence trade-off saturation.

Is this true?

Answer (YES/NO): NO